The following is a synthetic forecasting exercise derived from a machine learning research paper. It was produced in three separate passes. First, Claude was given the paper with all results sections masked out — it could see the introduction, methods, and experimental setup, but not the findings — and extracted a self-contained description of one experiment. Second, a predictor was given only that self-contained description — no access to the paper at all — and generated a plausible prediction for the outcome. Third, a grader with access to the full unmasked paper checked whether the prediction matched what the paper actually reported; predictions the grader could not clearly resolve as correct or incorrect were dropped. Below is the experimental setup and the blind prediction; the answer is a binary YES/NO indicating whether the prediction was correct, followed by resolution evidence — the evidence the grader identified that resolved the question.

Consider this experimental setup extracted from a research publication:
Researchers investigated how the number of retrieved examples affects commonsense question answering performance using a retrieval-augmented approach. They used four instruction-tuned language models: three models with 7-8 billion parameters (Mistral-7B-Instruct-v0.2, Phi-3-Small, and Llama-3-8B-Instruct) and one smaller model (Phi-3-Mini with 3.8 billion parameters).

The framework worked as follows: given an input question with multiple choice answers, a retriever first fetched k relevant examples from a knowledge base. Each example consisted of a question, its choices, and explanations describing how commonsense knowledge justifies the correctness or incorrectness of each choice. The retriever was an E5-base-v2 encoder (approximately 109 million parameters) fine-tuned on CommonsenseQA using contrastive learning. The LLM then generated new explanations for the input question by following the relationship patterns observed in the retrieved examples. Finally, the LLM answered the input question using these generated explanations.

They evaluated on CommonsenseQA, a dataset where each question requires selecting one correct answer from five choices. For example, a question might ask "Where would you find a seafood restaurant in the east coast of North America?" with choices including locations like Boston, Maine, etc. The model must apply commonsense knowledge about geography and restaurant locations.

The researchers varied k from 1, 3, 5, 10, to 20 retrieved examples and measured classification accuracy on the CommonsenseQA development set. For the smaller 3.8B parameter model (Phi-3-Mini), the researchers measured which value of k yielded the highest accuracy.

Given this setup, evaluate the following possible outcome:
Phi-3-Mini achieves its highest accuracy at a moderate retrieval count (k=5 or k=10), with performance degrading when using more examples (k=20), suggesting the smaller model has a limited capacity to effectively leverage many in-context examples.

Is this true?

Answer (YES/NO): NO